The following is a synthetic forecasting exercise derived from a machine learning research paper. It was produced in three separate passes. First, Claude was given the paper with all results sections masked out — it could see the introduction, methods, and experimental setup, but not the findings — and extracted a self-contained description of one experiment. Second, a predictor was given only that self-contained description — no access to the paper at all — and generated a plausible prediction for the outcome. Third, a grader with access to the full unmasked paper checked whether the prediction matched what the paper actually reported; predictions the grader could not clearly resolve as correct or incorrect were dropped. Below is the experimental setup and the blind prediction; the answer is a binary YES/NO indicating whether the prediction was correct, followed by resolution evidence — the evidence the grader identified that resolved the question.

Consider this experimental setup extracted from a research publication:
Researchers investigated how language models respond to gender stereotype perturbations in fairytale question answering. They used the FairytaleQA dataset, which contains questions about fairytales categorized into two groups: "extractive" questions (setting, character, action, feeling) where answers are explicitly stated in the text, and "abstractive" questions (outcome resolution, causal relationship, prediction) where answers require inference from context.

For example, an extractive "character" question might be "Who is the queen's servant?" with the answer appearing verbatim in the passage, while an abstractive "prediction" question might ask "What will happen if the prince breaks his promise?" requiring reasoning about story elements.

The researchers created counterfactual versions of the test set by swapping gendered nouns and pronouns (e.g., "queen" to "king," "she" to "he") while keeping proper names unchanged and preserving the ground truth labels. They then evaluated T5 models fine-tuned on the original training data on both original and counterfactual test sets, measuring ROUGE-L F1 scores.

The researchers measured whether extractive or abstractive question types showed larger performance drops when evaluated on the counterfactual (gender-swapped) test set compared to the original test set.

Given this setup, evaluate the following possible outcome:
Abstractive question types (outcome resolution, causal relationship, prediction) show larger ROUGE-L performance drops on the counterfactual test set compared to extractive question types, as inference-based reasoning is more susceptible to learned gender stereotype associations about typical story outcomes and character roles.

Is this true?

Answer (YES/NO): NO